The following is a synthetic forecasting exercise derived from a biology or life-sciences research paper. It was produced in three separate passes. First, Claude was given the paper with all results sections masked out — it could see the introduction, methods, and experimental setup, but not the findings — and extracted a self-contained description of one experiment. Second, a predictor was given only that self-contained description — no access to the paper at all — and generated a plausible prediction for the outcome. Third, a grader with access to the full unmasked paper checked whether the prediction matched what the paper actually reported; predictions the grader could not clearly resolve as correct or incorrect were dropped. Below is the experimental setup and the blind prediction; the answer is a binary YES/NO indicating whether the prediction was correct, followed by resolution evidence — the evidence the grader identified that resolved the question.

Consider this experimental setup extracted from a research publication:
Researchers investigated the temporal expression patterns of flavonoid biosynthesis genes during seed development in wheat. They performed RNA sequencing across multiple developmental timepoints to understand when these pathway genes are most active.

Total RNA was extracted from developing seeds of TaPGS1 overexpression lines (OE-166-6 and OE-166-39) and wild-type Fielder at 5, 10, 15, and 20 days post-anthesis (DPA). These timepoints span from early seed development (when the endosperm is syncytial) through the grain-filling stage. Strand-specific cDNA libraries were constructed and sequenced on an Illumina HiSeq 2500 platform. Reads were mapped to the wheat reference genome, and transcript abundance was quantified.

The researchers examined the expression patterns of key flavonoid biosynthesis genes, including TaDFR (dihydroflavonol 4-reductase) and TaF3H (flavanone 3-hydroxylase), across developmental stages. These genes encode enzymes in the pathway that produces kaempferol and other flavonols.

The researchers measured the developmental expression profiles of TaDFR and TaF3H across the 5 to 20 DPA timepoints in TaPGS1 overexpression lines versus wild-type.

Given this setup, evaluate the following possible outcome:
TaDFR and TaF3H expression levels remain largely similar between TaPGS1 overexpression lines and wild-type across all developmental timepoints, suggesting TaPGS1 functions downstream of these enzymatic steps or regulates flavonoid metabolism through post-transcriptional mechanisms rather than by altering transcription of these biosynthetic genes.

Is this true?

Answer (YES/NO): NO